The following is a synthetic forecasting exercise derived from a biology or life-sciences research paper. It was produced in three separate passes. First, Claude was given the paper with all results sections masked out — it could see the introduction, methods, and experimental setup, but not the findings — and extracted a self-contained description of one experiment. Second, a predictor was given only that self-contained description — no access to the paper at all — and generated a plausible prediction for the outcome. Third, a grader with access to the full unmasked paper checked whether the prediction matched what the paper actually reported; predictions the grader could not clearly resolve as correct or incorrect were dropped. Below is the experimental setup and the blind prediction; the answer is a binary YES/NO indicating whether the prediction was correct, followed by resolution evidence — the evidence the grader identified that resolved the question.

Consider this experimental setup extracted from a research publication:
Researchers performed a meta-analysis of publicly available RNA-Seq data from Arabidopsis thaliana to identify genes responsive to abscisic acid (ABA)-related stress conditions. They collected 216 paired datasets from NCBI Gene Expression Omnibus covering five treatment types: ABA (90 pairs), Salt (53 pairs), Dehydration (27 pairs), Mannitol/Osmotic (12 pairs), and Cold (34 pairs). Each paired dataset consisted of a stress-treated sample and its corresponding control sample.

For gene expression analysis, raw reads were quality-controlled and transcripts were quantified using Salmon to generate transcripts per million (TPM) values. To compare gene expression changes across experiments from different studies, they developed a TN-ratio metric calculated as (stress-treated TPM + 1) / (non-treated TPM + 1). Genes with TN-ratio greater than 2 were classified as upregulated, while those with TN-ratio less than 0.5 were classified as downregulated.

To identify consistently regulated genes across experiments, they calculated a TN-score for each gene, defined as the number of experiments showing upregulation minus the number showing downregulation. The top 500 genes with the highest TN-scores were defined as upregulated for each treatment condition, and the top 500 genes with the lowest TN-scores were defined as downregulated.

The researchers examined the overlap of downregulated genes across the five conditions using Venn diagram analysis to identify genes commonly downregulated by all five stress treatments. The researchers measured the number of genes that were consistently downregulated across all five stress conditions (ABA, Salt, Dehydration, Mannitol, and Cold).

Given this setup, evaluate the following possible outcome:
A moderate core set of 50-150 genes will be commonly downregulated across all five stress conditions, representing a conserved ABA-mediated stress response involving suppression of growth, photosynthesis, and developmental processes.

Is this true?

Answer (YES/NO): NO